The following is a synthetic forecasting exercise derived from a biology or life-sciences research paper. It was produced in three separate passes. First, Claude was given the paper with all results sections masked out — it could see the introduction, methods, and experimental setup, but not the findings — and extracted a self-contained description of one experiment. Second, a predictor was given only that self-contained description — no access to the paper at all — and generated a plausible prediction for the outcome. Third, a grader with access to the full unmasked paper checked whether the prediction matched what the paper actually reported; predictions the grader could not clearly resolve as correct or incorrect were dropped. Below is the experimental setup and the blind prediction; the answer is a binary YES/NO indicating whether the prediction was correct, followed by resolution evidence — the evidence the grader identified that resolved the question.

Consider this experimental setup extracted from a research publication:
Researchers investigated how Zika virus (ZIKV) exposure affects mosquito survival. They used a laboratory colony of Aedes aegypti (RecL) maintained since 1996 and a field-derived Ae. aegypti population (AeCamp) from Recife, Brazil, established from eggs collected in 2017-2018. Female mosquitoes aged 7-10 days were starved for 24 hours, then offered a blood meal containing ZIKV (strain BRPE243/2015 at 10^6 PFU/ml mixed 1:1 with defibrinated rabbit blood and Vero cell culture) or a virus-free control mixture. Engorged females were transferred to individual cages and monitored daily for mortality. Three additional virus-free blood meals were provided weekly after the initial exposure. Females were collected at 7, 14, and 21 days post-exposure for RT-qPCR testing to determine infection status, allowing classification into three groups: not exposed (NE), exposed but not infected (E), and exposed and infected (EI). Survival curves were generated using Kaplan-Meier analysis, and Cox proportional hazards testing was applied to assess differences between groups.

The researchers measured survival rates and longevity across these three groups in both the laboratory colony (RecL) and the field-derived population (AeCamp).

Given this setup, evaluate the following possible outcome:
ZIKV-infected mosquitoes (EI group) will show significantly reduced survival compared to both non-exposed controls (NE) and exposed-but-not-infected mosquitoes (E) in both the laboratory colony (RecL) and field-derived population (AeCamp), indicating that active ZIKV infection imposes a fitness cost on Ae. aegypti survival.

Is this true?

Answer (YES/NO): NO